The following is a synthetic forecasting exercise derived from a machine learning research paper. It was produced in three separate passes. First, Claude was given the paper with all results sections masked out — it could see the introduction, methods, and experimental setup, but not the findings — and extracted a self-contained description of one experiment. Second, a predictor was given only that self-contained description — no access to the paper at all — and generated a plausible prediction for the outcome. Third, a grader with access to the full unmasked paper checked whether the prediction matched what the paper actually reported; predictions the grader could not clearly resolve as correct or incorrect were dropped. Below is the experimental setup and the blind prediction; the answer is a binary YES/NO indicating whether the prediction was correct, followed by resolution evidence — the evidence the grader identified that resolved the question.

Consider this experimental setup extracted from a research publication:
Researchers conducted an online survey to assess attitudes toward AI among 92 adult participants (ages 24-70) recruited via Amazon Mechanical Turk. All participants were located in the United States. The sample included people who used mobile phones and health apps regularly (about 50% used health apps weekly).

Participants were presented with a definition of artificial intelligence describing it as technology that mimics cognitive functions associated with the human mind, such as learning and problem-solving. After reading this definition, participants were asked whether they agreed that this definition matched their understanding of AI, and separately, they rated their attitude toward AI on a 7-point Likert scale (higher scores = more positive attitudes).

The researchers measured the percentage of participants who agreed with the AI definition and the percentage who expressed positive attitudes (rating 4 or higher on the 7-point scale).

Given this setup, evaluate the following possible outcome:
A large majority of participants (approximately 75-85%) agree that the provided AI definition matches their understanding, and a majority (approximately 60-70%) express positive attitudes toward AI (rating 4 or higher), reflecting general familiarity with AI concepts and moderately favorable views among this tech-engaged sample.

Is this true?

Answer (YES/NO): NO